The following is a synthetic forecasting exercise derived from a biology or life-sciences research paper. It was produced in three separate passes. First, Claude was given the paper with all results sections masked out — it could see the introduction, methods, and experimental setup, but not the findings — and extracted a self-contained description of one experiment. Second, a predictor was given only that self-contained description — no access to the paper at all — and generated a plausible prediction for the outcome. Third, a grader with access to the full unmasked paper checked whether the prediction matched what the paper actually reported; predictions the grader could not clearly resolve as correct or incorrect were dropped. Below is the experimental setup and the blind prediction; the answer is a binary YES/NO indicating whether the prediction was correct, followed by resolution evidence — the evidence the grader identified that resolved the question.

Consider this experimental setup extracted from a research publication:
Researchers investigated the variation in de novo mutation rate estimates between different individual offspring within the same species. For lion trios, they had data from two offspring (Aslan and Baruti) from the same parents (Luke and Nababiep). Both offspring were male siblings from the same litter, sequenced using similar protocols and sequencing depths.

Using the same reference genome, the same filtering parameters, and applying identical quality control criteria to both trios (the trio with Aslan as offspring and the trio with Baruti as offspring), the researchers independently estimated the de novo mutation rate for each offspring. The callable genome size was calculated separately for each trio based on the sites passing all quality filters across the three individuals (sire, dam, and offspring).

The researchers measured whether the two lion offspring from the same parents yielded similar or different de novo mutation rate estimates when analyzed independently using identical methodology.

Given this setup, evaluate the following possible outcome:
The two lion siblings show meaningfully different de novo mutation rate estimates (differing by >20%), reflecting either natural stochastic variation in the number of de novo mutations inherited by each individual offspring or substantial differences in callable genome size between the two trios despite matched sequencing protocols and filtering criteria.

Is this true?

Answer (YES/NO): NO